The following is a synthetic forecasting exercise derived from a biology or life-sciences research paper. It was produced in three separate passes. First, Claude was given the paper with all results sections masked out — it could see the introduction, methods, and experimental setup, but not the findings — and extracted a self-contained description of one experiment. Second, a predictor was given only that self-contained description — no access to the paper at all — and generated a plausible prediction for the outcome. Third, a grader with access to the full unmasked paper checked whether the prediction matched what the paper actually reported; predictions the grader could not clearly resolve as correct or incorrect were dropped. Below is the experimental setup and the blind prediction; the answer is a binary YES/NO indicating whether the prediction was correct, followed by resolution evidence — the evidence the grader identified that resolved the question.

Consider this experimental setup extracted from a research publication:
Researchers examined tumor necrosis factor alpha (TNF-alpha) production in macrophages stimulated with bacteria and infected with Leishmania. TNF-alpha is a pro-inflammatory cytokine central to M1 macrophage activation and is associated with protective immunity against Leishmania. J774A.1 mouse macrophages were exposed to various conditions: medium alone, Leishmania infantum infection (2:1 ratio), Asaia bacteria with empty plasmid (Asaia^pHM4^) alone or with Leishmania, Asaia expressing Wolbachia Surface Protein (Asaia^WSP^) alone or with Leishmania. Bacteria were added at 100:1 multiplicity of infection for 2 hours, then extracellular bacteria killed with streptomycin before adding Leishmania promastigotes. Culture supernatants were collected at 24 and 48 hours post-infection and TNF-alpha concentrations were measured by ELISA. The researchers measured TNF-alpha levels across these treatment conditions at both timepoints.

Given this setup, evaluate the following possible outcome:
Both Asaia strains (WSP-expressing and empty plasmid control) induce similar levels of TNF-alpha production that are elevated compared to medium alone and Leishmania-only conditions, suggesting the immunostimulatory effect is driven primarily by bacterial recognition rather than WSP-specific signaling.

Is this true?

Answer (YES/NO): YES